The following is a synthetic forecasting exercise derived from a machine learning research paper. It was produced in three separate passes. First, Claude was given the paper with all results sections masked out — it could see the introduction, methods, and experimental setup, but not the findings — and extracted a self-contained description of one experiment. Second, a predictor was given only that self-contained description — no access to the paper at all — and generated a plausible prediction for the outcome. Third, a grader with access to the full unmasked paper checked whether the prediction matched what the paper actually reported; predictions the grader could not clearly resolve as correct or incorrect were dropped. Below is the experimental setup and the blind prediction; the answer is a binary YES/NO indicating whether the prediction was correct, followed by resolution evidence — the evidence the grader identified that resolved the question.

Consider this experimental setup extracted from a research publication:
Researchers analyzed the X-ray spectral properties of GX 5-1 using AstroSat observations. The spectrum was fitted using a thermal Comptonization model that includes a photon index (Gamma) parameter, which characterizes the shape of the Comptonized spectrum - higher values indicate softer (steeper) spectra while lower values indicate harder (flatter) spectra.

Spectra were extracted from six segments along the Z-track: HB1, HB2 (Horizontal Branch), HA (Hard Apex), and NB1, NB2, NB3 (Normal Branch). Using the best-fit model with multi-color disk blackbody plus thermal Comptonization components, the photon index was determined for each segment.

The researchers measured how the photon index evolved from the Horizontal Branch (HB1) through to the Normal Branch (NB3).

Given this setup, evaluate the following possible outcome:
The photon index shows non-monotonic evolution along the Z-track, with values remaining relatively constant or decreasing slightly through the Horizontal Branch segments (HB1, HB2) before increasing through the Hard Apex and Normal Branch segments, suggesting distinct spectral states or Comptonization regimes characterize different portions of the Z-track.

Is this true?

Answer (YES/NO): NO